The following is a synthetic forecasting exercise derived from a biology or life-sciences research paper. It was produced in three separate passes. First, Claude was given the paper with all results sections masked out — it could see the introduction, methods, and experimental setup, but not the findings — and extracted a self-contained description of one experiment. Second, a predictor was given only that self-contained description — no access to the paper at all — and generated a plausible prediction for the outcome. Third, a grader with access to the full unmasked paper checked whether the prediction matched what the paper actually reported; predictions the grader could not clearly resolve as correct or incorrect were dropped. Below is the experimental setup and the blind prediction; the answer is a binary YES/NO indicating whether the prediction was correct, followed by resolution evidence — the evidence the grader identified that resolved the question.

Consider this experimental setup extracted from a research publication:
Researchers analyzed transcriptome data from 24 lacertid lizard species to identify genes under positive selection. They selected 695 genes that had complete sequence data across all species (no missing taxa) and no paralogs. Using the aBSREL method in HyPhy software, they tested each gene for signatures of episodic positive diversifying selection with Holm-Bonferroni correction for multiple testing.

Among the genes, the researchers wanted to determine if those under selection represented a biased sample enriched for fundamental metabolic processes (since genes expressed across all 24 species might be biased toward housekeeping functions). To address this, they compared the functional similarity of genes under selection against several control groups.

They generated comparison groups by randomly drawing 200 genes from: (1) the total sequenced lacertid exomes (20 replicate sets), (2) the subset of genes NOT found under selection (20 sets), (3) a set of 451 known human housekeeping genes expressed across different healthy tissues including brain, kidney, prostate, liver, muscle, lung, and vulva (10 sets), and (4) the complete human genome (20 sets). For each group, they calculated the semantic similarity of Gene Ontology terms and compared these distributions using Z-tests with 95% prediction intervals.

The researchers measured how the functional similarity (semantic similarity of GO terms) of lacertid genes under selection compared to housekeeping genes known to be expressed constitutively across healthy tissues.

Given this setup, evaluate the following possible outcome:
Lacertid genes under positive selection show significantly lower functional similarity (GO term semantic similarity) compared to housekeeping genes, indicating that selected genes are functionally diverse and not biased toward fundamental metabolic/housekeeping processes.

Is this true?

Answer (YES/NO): NO